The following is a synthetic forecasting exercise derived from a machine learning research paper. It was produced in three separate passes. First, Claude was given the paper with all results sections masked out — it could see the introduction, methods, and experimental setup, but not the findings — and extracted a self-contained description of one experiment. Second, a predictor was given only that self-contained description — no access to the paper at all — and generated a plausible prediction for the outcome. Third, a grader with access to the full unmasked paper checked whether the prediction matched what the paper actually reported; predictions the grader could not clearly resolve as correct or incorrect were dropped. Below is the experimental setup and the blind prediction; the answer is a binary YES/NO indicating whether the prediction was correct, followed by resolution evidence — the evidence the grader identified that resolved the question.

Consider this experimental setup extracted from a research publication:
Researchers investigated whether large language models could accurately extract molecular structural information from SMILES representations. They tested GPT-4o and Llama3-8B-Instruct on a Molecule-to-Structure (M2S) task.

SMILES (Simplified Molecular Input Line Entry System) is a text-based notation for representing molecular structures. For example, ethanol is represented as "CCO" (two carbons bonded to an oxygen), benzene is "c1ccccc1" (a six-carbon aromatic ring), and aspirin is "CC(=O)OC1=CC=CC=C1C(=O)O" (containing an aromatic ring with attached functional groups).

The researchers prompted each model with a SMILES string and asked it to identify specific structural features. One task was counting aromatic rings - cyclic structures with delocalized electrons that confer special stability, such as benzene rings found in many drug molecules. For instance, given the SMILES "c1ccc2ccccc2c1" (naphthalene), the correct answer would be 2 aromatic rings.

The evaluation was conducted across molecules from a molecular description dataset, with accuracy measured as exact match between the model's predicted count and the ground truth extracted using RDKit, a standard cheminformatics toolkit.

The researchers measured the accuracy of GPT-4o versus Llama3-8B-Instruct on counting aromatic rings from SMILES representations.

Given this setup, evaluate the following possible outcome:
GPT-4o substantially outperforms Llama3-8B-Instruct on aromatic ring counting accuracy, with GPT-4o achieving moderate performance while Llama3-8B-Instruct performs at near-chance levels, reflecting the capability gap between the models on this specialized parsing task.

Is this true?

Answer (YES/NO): NO